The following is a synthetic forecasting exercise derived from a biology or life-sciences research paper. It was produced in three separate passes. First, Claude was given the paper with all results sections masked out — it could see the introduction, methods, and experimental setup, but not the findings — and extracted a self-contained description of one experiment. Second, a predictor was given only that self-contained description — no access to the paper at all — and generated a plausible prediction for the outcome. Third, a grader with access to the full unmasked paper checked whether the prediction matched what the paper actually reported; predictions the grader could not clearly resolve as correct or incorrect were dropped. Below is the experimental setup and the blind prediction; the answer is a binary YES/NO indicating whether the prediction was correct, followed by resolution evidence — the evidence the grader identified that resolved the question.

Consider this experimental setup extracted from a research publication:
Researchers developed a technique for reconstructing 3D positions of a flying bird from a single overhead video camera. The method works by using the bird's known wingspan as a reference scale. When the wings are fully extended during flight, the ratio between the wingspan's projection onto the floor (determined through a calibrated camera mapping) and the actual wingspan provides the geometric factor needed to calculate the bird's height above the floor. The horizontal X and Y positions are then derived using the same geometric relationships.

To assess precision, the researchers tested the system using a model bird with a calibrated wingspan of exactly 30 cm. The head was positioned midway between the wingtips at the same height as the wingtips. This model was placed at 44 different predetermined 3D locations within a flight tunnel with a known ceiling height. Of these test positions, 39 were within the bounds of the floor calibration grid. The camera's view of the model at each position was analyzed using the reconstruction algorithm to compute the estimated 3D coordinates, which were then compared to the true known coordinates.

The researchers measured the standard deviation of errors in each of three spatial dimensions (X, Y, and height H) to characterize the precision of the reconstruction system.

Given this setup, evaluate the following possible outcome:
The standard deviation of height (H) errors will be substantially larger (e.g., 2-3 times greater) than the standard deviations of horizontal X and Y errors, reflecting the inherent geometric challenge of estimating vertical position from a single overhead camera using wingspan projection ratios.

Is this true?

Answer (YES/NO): NO